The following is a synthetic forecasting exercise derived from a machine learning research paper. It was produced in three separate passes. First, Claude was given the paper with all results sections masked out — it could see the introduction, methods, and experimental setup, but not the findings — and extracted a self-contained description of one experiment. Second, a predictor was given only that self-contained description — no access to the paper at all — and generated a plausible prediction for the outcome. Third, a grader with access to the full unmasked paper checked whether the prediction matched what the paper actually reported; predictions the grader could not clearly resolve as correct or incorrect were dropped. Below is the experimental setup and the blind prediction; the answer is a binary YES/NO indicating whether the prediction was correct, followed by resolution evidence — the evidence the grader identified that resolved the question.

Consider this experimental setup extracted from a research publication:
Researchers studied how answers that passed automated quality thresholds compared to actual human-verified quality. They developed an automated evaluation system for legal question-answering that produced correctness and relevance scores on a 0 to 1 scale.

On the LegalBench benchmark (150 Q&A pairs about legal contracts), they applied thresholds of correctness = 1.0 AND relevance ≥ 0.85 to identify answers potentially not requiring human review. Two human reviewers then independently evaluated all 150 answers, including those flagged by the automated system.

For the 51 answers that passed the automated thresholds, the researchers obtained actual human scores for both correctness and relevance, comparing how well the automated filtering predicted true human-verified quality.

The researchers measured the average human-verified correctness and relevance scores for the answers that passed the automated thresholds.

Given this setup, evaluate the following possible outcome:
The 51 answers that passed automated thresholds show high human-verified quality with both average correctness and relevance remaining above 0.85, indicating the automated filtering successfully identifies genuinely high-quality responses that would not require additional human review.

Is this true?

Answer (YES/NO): YES